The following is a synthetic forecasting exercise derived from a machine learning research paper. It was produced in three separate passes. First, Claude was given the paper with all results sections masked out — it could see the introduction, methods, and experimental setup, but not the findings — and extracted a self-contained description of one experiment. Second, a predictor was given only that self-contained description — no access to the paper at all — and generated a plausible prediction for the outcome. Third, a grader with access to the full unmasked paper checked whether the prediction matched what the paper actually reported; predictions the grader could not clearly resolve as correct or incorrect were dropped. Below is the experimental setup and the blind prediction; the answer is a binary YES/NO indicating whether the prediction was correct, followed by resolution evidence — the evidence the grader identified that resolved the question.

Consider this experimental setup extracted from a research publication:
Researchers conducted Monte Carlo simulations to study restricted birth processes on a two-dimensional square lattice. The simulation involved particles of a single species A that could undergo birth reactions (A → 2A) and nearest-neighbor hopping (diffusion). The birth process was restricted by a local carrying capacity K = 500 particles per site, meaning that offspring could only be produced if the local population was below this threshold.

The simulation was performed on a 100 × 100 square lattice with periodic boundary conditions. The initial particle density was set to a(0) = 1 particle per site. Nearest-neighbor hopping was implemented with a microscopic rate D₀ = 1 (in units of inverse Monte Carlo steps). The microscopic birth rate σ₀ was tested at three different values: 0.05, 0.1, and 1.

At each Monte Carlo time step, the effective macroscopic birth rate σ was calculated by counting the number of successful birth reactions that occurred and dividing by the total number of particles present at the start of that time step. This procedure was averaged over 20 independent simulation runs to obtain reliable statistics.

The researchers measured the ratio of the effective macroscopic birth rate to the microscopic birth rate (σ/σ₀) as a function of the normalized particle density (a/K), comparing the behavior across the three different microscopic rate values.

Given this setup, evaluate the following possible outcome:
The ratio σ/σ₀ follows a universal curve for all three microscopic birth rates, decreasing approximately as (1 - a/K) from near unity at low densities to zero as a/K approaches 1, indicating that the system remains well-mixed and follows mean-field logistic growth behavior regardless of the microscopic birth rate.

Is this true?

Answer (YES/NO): NO